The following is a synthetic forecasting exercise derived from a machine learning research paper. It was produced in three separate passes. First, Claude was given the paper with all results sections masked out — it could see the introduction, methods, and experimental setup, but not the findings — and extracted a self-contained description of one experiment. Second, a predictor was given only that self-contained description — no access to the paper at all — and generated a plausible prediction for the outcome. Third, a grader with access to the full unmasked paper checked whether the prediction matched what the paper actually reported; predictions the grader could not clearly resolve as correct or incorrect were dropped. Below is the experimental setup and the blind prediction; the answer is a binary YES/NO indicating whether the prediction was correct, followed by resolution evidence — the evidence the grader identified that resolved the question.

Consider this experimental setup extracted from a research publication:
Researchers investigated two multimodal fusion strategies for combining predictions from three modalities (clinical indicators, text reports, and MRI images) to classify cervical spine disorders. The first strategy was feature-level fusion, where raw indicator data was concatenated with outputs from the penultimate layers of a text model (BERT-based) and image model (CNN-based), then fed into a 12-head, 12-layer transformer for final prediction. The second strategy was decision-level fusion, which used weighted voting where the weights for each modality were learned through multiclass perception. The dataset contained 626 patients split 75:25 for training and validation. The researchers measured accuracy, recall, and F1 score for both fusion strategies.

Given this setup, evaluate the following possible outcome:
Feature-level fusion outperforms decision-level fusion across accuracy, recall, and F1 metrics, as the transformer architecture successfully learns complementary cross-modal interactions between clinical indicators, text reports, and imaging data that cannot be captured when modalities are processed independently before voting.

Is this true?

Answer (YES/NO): NO